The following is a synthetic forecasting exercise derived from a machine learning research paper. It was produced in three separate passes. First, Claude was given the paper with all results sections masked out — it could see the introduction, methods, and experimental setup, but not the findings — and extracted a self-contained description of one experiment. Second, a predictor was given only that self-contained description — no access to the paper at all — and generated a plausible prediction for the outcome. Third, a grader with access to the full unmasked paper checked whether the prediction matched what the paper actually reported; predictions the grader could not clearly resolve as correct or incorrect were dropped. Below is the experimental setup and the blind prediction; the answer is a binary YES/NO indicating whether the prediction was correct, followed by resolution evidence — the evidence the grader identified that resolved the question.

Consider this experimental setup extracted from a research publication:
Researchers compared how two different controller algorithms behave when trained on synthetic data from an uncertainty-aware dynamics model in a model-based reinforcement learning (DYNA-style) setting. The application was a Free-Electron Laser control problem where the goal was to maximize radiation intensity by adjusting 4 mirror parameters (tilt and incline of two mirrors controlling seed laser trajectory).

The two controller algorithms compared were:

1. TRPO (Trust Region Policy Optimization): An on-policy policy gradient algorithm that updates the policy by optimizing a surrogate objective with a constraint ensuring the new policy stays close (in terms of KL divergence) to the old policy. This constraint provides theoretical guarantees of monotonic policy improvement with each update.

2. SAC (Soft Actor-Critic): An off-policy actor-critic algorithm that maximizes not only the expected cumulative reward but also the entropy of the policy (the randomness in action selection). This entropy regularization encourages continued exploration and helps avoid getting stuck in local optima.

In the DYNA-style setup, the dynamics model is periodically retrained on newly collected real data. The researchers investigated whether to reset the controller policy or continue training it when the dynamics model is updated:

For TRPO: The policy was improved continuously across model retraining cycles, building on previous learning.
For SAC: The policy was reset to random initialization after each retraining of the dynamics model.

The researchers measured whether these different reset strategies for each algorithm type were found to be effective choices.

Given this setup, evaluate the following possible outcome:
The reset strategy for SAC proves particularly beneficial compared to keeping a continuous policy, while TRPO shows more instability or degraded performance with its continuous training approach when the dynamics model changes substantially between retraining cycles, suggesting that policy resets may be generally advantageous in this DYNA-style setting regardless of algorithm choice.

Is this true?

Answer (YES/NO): NO